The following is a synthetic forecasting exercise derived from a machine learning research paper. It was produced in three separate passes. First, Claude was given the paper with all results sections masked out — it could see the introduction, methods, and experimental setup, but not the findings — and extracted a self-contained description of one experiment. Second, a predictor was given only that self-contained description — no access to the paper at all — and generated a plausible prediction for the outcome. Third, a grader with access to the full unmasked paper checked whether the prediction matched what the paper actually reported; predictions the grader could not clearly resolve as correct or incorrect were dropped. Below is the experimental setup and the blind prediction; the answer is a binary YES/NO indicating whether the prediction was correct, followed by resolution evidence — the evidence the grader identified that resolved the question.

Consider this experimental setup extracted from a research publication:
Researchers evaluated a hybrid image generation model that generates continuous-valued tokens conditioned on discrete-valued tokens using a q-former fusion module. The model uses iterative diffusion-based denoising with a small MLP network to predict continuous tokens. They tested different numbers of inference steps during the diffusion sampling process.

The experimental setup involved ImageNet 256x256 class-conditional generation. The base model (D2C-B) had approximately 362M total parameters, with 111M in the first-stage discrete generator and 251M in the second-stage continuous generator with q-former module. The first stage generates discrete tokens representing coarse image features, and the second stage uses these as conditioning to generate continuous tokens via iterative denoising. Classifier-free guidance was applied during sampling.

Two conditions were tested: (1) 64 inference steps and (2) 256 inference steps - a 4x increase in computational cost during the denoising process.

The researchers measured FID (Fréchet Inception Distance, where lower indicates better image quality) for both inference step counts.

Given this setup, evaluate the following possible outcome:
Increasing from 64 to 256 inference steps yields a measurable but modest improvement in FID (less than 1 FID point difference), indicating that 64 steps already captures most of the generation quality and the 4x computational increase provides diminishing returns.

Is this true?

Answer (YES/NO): YES